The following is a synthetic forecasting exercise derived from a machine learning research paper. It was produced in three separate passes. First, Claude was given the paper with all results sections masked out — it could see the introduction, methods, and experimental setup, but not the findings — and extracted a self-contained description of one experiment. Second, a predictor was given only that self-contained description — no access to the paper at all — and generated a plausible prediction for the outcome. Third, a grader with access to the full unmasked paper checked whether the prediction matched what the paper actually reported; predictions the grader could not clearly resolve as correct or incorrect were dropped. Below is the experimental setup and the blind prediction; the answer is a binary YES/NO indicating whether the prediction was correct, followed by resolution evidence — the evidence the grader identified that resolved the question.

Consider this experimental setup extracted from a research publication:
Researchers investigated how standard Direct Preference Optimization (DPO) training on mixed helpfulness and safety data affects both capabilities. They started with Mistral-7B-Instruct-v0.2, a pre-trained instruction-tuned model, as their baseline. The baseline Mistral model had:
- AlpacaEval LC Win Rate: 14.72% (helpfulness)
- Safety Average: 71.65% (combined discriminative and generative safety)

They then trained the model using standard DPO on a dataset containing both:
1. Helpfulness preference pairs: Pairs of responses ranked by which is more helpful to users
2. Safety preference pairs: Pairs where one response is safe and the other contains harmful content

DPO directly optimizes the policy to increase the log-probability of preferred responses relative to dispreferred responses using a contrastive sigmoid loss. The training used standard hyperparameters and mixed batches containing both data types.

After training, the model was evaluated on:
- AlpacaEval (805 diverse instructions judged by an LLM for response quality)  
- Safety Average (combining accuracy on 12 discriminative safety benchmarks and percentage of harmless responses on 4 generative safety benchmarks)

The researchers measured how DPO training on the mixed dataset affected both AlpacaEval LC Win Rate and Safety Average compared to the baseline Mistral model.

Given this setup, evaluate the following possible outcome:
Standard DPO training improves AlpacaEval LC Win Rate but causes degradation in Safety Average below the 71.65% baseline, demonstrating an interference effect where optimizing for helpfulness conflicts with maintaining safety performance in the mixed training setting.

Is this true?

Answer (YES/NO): NO